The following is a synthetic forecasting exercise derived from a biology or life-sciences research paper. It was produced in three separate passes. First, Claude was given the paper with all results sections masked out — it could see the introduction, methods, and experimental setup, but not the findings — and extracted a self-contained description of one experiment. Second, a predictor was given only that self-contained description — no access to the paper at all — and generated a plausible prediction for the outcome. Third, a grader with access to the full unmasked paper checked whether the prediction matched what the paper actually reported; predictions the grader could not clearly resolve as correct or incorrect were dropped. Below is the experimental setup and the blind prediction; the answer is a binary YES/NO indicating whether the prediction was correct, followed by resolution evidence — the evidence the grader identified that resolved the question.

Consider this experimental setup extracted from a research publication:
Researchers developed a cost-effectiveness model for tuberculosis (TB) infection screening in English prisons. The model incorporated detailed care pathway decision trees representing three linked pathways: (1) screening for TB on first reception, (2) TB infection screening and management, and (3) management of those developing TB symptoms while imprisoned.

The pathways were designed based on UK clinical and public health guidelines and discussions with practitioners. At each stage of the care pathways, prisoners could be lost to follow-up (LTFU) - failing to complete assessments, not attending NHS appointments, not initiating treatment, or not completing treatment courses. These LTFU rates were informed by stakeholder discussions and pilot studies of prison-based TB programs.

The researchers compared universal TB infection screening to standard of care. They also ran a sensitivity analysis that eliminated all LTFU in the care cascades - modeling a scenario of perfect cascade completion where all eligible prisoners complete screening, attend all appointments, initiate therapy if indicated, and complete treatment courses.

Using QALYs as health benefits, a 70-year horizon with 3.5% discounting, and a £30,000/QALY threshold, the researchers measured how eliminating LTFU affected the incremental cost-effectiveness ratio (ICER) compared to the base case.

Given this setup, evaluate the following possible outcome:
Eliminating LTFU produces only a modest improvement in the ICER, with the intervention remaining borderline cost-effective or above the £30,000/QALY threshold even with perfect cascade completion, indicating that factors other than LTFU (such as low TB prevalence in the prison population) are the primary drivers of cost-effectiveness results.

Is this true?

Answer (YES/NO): YES